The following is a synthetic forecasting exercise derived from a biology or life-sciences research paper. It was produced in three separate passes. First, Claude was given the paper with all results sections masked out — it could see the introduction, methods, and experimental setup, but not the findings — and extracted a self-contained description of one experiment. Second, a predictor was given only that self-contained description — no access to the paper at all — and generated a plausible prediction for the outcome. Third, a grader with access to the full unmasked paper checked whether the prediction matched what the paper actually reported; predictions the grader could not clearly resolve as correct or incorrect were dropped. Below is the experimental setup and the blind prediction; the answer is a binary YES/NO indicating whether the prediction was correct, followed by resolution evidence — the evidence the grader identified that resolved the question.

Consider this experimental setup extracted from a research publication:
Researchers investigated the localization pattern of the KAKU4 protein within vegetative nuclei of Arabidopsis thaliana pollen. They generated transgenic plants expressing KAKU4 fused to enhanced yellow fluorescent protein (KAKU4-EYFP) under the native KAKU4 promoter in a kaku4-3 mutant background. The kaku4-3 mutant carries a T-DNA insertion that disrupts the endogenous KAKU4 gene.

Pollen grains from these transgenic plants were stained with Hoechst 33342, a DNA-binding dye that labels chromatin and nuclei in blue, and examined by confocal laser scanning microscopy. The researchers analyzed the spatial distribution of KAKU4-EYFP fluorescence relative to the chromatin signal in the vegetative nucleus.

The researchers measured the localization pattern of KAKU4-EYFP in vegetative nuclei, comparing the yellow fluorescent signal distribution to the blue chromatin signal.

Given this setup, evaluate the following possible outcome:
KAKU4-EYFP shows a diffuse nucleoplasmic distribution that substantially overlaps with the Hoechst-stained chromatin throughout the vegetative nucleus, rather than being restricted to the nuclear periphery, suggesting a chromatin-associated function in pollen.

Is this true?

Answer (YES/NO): NO